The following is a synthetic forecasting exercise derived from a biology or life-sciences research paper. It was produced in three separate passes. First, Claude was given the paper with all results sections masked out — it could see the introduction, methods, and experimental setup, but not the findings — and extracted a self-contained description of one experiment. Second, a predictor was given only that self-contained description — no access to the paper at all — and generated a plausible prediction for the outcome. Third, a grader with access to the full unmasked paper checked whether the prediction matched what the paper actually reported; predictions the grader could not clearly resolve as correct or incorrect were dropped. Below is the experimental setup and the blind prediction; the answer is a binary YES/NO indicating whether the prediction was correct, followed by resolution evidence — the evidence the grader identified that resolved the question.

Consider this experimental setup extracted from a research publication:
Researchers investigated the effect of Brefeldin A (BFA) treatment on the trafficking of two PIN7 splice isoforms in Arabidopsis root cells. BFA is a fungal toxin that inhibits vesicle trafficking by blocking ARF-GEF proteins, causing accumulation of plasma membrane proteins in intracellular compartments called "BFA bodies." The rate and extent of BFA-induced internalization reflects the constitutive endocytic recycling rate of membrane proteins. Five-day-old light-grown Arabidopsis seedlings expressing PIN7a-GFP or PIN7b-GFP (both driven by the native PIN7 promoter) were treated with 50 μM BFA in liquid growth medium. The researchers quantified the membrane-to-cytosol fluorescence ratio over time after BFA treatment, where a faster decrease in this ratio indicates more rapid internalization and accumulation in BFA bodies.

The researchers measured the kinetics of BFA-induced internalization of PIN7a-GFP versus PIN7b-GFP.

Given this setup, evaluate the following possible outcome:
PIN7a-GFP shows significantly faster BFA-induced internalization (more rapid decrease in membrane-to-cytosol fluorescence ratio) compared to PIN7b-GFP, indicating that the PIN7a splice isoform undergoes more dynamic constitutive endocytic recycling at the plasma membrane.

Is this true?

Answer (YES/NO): YES